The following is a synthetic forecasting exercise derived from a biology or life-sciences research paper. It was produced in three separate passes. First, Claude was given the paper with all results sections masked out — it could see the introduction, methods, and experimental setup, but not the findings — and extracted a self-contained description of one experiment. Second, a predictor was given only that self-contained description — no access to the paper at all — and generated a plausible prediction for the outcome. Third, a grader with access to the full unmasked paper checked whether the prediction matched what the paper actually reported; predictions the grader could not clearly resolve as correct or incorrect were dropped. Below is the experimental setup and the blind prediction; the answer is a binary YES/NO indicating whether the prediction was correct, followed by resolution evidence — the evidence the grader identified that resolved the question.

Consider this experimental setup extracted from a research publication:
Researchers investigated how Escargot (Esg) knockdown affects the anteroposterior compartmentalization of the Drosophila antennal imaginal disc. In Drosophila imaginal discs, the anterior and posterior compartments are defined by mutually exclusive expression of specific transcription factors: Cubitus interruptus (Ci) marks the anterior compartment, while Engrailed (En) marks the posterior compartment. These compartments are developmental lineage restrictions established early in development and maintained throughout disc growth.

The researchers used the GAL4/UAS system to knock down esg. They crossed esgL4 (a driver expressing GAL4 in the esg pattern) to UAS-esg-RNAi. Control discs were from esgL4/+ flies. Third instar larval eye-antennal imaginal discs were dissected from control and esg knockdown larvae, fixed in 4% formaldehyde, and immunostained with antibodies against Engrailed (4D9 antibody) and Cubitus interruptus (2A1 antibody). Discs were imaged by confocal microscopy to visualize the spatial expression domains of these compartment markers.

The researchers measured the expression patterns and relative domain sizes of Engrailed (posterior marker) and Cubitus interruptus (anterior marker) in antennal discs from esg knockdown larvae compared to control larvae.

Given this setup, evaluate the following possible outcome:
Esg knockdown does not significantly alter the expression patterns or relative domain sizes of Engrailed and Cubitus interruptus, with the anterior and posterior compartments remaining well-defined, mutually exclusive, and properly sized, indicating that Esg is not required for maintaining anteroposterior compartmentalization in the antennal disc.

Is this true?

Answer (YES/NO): NO